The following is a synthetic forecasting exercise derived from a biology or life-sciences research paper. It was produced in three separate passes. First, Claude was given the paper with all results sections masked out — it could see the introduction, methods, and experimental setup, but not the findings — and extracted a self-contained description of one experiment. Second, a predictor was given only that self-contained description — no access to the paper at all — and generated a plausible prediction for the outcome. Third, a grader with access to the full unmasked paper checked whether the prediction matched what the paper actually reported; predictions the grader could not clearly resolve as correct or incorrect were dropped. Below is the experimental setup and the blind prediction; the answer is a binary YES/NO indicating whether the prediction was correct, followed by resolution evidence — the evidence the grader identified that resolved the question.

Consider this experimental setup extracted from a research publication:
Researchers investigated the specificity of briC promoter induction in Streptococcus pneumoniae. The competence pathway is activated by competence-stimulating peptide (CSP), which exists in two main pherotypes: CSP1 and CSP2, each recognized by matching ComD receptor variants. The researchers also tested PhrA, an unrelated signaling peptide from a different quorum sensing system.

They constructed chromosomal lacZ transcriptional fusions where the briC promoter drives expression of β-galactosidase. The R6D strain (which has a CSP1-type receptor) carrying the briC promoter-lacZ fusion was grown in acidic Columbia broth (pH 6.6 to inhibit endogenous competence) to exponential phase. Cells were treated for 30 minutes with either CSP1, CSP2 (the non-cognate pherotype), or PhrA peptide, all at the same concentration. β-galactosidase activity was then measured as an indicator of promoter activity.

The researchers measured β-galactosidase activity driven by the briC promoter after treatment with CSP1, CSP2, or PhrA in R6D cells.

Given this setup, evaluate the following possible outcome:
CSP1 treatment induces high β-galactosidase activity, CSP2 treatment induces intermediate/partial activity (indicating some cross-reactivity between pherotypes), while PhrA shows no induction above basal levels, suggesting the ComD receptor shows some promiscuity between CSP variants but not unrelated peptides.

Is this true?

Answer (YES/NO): NO